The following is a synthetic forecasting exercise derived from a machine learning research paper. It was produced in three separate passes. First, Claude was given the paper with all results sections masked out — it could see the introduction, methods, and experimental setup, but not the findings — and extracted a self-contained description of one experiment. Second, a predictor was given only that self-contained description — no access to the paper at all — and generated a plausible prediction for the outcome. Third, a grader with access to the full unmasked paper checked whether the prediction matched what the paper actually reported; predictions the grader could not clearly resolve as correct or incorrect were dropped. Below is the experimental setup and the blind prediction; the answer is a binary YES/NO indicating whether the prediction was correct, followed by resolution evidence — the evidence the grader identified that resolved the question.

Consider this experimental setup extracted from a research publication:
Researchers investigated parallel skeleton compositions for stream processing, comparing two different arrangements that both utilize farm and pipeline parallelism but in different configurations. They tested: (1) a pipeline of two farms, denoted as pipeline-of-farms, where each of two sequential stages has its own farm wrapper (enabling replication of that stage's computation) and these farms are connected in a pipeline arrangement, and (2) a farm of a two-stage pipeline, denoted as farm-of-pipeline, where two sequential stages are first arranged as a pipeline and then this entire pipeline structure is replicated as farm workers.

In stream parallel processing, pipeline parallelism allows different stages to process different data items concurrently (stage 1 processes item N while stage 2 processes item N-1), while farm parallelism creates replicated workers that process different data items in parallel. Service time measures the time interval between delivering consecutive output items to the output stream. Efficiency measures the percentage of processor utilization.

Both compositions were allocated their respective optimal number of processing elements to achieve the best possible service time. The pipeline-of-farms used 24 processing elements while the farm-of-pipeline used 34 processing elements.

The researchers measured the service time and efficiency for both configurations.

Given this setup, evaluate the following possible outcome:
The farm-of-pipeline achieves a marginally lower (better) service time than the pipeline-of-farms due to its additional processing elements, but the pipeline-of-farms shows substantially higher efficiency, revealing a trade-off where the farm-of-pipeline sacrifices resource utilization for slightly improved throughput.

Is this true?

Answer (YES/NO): YES